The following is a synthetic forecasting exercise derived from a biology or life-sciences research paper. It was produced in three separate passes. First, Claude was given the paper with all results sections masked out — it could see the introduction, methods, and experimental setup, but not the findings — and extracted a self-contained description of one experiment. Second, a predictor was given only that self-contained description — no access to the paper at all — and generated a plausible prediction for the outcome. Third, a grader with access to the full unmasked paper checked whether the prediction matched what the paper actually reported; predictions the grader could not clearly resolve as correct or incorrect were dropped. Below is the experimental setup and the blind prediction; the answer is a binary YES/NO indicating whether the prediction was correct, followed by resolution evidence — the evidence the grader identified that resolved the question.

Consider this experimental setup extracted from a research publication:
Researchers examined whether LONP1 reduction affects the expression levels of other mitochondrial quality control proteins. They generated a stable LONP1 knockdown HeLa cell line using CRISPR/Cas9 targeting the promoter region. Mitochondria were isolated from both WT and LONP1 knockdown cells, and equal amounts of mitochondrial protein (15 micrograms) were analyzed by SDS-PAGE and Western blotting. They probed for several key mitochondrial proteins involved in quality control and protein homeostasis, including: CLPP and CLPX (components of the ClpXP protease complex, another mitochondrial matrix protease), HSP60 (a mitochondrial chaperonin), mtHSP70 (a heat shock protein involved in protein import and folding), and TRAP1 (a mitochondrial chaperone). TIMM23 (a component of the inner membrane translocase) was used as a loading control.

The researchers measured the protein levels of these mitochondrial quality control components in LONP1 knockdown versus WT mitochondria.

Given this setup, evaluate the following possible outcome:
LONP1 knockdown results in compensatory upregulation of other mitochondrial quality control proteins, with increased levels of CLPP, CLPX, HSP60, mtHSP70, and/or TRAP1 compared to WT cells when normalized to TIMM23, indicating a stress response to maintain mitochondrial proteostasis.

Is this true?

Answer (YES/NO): NO